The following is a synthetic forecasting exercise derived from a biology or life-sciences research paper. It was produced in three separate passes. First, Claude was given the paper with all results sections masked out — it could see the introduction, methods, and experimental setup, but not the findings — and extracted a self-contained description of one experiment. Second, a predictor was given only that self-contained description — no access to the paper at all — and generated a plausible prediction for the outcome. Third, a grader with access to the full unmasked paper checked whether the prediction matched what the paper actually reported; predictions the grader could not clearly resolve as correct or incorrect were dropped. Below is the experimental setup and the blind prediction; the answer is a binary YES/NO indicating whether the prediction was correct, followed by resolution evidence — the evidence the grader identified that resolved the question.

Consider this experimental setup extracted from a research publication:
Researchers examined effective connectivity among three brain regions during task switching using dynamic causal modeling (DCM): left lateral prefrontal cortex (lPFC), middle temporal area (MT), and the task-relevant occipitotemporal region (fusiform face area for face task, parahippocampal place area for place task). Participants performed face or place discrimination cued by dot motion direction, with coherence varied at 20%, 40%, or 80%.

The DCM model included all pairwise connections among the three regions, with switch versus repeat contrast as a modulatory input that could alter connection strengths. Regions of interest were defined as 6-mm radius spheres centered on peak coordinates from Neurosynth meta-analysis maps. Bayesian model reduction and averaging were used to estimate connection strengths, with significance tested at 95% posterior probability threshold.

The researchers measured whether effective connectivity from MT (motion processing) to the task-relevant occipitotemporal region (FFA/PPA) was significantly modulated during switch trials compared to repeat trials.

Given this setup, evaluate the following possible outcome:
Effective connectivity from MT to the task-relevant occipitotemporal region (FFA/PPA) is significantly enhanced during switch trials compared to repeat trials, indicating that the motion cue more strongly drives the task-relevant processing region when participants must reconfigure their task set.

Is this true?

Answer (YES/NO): NO